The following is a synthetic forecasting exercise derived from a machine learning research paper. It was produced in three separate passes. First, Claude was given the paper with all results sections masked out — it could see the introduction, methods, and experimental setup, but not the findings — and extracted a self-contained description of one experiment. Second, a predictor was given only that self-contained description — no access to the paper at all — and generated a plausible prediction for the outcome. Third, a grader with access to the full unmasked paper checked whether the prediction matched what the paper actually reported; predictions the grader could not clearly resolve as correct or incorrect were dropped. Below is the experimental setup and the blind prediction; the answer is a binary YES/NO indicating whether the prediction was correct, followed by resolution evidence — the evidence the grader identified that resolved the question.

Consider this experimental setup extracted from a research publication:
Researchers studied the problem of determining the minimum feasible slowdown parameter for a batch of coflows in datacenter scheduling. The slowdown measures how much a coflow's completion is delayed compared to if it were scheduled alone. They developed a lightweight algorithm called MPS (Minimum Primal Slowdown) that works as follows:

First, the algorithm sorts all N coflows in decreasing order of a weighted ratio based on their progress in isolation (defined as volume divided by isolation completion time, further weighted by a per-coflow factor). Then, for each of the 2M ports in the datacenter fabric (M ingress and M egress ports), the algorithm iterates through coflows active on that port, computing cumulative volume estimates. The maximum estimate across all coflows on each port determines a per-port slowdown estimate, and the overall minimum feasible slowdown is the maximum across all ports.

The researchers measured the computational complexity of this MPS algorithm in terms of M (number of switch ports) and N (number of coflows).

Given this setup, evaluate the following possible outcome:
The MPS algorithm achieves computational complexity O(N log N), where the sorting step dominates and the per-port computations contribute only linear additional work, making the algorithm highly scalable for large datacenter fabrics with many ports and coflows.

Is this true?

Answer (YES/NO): NO